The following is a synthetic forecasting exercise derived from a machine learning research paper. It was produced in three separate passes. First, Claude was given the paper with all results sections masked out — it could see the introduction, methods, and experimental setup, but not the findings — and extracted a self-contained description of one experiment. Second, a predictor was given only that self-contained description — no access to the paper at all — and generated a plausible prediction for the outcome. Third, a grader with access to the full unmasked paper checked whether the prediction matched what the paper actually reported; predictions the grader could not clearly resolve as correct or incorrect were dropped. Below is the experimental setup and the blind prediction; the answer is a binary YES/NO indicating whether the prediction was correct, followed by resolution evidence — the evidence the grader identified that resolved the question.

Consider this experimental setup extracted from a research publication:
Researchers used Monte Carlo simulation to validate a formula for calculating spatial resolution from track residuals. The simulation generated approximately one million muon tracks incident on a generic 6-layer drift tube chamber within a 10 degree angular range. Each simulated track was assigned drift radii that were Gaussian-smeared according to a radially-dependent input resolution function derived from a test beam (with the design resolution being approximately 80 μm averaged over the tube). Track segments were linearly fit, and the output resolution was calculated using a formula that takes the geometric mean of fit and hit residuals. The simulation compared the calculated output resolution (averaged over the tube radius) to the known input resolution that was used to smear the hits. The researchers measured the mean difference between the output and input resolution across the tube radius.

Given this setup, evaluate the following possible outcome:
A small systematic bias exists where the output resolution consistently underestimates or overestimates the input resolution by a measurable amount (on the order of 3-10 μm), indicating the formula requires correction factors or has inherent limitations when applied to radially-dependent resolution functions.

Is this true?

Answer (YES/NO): NO